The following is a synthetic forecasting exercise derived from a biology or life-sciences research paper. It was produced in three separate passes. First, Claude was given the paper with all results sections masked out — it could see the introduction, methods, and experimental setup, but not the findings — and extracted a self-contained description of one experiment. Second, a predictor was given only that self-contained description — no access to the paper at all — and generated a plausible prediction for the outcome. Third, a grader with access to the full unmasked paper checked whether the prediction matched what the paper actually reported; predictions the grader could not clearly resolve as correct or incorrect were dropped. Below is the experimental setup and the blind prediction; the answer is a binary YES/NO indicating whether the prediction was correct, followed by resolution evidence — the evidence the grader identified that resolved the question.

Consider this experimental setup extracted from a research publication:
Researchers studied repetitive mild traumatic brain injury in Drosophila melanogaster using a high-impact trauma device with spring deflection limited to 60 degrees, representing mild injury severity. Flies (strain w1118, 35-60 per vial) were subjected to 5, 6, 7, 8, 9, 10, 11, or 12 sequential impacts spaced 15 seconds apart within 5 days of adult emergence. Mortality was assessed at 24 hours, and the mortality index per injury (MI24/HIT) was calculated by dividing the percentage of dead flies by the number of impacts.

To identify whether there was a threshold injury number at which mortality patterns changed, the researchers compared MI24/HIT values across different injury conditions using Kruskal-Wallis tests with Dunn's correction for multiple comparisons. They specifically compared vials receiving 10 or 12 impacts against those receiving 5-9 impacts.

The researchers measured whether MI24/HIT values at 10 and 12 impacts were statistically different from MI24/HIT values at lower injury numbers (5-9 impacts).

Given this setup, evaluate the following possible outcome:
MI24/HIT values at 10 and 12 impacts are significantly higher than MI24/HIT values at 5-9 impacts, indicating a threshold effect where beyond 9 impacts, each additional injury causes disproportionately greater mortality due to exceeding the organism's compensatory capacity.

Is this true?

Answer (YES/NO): NO